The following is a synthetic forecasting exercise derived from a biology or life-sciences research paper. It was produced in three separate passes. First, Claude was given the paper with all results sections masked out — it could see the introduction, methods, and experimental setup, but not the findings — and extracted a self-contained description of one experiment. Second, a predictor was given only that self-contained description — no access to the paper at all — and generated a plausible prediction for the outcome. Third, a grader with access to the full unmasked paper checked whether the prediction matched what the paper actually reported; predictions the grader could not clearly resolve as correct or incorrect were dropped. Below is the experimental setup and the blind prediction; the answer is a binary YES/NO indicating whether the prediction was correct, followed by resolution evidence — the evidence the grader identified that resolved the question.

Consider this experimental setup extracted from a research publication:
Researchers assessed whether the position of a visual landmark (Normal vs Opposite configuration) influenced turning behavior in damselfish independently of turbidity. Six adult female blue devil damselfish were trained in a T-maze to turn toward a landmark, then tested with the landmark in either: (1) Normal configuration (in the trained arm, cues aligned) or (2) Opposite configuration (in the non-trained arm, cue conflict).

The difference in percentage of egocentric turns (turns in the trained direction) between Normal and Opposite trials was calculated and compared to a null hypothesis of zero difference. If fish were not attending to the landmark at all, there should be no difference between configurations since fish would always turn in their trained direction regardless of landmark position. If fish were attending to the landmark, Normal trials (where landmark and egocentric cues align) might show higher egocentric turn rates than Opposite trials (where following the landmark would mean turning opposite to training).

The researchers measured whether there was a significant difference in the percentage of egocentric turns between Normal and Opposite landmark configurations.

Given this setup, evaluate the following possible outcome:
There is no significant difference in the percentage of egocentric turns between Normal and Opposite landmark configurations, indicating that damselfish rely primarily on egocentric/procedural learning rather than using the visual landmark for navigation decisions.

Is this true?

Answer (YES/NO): YES